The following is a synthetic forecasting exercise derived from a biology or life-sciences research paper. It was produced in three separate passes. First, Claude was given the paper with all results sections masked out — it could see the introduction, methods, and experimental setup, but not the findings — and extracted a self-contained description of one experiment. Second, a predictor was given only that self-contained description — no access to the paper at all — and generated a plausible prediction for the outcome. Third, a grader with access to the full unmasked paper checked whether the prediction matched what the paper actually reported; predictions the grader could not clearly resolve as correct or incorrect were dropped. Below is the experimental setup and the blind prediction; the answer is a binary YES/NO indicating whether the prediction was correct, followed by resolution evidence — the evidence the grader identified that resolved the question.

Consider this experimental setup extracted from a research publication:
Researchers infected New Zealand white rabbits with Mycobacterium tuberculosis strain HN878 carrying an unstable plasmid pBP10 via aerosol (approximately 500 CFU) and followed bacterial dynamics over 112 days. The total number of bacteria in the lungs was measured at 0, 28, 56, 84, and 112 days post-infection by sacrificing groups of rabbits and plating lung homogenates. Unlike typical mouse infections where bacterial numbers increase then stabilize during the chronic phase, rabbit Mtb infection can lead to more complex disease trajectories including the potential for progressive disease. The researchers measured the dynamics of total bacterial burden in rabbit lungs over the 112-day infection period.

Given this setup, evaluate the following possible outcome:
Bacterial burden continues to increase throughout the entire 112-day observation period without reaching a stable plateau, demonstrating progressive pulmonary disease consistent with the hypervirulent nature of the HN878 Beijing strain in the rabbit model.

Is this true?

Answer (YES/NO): NO